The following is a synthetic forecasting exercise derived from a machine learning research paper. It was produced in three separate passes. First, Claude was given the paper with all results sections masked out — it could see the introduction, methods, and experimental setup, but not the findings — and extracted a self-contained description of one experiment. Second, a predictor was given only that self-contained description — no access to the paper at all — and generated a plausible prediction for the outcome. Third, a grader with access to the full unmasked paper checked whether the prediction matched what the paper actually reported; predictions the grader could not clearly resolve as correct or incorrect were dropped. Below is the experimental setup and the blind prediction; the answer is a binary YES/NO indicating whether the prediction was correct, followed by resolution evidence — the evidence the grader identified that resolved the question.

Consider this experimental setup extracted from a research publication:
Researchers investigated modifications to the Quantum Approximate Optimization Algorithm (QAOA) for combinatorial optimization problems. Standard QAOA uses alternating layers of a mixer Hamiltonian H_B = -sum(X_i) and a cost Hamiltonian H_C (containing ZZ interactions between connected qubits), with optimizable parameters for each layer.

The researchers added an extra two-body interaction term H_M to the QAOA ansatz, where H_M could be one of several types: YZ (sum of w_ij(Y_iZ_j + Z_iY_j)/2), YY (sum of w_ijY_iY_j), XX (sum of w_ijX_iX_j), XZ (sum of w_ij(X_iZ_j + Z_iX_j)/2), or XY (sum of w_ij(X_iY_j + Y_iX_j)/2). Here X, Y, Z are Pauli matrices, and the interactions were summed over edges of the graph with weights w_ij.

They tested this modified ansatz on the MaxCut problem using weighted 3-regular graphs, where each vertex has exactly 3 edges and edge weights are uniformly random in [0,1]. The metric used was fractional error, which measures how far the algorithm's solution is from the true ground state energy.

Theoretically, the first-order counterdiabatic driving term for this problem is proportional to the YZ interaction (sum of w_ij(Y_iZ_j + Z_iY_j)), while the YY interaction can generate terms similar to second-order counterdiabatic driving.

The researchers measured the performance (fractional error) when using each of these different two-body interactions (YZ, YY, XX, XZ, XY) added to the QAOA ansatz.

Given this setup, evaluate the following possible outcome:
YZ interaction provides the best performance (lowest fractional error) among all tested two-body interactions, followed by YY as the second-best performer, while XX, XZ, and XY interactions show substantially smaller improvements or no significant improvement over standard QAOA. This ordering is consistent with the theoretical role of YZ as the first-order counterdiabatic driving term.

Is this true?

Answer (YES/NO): NO